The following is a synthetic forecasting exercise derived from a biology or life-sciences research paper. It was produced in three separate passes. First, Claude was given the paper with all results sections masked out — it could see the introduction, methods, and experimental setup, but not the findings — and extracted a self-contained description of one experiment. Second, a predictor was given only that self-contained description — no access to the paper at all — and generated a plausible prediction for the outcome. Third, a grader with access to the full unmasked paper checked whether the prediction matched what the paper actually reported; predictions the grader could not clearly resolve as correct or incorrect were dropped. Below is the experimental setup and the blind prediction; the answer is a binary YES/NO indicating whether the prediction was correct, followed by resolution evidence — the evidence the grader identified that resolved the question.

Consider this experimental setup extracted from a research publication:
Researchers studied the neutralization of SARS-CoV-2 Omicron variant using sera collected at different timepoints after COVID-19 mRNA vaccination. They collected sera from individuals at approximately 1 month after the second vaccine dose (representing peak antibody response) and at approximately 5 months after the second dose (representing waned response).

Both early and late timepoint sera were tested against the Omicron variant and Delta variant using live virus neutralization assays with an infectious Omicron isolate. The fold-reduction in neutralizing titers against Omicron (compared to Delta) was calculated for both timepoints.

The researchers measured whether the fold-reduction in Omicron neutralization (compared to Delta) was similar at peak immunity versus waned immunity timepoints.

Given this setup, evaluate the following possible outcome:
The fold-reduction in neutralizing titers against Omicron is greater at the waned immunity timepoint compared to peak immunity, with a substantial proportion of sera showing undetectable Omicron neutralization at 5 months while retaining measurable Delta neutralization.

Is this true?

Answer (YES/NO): YES